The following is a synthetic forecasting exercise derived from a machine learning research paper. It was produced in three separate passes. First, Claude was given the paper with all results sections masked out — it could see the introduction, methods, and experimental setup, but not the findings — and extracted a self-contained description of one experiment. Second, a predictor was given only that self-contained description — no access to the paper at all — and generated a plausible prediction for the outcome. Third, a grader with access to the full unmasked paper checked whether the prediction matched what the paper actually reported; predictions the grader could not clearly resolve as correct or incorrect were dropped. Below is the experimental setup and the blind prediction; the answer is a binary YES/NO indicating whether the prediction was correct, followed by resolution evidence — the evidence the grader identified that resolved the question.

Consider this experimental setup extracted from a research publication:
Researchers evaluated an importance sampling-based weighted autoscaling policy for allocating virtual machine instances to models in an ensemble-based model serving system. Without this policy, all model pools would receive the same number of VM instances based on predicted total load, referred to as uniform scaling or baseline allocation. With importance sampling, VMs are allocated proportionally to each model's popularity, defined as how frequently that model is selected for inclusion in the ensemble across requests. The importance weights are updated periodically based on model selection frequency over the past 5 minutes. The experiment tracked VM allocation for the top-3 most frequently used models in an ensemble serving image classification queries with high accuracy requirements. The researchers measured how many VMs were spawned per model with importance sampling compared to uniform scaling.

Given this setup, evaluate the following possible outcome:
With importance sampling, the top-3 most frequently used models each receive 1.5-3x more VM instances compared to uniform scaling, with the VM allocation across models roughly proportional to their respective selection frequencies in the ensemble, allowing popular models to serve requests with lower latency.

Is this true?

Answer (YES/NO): NO